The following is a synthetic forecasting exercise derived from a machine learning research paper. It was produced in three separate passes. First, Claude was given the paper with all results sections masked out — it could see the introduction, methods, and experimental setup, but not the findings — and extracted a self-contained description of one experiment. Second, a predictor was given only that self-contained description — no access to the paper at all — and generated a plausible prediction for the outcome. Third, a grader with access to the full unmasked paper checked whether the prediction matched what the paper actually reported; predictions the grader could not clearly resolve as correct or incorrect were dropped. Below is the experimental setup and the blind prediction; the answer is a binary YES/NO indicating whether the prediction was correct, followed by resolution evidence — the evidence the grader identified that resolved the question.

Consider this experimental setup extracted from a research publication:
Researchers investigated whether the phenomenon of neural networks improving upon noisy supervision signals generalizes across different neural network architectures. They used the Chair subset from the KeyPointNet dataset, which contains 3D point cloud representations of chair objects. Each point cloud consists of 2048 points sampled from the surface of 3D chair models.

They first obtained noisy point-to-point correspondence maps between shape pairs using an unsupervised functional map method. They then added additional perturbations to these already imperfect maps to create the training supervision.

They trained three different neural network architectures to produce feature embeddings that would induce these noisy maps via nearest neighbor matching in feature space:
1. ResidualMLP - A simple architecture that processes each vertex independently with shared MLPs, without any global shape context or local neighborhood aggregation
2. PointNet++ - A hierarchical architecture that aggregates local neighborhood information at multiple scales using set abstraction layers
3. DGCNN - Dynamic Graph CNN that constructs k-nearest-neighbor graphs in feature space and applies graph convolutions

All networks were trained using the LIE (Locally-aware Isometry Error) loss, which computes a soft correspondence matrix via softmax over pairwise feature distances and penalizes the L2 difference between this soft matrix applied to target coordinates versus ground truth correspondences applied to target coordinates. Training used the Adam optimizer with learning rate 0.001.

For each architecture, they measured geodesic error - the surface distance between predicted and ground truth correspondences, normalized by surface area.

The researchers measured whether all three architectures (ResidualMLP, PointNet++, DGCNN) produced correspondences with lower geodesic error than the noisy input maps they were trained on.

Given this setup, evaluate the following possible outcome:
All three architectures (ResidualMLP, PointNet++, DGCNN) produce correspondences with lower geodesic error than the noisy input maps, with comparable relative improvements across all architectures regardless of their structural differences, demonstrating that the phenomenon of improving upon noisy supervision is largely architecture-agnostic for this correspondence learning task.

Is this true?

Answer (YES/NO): NO